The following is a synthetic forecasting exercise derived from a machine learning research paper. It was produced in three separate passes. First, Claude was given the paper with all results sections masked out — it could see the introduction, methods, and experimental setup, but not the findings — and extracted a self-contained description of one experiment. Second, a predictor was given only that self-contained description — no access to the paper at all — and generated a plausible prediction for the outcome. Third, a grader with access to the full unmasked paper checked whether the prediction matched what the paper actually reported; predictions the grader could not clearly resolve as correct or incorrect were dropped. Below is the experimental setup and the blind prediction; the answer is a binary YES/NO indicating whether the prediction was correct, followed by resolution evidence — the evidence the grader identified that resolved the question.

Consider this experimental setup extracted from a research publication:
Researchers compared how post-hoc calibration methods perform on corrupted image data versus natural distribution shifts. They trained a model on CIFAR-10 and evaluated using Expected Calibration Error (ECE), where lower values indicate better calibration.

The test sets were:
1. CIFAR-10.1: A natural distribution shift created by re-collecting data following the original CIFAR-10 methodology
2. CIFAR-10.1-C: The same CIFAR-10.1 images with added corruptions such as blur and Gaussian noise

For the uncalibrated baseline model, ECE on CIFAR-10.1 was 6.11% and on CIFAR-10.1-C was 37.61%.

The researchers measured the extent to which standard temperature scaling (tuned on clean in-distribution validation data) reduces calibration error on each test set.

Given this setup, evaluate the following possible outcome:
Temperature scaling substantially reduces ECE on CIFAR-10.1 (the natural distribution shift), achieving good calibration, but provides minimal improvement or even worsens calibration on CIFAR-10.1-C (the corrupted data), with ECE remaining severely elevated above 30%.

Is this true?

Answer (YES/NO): NO